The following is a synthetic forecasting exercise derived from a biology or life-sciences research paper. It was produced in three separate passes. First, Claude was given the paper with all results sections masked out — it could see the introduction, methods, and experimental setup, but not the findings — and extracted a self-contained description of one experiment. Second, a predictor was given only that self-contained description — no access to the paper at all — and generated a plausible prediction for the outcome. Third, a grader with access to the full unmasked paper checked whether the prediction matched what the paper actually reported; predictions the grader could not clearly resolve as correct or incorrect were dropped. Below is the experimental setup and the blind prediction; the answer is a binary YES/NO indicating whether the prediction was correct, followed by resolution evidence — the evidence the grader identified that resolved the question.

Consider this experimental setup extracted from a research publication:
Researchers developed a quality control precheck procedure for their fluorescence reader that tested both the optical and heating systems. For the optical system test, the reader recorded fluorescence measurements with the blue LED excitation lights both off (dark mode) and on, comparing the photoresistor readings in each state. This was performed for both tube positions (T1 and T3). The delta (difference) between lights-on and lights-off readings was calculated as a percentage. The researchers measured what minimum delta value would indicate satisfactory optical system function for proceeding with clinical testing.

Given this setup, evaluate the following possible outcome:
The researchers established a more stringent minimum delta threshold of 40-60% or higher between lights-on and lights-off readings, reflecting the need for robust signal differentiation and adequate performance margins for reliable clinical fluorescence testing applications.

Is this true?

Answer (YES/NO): NO